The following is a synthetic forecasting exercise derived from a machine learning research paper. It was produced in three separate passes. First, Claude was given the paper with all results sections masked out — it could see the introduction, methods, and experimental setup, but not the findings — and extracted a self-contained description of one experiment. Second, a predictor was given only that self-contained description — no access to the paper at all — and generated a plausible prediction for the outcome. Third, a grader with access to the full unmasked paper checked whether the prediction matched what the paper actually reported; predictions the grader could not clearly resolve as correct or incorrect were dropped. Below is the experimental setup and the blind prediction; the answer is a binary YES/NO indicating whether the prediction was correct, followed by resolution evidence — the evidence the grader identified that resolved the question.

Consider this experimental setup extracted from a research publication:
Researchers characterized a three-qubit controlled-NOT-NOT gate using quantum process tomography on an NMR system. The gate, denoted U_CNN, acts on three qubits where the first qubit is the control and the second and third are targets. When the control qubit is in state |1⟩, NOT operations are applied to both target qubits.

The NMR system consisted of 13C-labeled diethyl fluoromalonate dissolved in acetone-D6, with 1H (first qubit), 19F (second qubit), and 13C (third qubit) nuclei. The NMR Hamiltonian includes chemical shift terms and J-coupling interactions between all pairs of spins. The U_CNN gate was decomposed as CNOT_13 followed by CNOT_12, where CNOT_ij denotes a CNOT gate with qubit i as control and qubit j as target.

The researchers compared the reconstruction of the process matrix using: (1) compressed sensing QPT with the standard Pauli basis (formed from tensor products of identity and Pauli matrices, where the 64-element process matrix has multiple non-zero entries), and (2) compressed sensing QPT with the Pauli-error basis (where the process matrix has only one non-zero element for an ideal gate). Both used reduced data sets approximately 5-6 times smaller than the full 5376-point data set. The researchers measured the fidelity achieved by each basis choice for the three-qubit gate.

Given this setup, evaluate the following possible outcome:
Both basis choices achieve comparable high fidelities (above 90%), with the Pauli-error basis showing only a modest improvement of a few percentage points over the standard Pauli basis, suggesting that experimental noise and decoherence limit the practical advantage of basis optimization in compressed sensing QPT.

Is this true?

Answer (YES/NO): NO